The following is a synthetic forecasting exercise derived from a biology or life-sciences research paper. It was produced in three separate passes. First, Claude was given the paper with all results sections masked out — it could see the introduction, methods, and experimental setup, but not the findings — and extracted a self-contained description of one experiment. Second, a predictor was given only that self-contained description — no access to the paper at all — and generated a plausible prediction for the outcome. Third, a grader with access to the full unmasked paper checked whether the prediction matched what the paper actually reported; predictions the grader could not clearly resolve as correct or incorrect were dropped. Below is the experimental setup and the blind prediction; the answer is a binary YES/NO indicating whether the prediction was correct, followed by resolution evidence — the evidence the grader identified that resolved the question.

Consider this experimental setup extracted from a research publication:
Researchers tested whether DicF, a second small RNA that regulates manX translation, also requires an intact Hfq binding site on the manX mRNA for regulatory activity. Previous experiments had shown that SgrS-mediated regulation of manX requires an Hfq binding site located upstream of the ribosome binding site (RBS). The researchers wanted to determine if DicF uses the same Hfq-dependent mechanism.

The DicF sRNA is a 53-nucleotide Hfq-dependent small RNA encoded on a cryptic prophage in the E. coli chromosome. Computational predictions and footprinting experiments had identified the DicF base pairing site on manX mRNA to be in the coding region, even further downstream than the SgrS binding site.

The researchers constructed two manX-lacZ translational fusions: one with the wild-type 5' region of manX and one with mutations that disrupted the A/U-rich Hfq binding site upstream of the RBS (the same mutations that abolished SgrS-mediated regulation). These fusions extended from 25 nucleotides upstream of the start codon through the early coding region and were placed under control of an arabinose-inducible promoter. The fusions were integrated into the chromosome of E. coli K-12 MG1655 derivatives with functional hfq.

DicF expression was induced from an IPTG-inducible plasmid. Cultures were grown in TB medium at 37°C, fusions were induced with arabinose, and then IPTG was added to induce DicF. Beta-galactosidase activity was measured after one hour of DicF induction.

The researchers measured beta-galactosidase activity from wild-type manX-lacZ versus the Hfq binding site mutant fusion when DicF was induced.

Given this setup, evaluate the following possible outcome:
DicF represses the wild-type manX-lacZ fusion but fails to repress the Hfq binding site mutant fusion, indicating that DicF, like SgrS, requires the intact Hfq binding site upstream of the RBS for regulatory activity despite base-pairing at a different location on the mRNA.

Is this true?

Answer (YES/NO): YES